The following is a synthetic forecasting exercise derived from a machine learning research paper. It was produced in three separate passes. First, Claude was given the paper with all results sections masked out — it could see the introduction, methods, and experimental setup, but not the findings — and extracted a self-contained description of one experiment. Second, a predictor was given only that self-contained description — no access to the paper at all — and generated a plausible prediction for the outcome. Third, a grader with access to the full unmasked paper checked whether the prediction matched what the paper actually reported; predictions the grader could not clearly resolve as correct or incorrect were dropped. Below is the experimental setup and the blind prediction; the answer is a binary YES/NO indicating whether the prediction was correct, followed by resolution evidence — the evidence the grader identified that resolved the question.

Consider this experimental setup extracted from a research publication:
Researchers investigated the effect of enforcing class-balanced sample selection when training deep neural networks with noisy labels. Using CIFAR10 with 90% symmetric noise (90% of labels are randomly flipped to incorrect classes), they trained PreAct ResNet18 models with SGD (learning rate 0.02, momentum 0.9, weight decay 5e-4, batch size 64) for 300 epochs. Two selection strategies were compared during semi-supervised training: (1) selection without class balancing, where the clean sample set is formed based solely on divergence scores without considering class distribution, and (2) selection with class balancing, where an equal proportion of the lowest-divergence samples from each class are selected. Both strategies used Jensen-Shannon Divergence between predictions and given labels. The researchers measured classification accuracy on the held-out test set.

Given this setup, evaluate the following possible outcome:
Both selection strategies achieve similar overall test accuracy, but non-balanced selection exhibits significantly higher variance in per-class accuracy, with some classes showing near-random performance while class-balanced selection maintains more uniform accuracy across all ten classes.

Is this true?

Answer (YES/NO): NO